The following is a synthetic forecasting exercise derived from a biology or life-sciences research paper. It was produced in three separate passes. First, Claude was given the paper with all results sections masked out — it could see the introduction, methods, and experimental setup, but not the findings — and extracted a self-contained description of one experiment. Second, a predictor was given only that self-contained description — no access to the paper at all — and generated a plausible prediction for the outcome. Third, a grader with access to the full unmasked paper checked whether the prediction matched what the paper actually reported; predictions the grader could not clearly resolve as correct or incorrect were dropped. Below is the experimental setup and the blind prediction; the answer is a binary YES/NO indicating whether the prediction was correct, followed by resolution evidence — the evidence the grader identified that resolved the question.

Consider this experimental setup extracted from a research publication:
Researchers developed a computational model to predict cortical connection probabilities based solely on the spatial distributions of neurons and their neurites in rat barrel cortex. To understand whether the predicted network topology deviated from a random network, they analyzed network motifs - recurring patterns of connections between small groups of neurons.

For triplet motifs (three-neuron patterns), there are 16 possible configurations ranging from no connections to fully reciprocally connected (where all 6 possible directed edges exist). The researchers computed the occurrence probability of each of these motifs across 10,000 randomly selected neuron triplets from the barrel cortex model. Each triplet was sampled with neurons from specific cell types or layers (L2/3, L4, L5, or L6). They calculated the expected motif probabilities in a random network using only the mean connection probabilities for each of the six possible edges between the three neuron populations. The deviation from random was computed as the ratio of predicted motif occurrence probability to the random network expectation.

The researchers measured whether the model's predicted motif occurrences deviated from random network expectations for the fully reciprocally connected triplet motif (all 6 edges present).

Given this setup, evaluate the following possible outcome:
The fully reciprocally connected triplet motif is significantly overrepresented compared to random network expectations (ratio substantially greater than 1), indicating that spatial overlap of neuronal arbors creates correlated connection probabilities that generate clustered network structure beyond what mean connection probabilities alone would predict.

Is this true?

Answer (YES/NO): YES